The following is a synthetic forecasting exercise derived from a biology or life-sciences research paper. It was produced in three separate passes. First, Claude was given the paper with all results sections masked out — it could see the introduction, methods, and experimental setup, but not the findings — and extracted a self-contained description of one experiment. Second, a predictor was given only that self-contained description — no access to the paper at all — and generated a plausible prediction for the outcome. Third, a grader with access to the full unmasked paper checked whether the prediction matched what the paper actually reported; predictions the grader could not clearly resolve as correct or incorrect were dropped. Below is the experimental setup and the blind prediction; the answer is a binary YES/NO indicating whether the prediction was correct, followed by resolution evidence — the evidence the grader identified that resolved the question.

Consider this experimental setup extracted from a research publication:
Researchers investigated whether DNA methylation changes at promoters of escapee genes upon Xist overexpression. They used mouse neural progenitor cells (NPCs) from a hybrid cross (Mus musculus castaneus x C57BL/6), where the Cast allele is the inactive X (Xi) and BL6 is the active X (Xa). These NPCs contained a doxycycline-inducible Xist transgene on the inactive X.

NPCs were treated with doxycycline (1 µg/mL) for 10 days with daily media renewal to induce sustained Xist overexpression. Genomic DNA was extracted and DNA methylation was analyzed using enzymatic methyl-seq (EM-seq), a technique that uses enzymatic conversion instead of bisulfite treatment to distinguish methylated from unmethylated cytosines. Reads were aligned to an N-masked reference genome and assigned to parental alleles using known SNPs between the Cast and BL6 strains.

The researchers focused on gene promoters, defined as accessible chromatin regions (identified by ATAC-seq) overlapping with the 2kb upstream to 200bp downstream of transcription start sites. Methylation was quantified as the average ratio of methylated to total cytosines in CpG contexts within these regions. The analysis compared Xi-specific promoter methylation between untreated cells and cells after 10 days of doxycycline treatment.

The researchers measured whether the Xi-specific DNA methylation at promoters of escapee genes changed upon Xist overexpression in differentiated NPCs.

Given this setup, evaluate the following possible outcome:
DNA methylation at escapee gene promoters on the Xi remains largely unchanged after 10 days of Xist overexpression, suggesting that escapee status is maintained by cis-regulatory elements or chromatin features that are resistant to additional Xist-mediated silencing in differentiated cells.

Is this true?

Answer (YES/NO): NO